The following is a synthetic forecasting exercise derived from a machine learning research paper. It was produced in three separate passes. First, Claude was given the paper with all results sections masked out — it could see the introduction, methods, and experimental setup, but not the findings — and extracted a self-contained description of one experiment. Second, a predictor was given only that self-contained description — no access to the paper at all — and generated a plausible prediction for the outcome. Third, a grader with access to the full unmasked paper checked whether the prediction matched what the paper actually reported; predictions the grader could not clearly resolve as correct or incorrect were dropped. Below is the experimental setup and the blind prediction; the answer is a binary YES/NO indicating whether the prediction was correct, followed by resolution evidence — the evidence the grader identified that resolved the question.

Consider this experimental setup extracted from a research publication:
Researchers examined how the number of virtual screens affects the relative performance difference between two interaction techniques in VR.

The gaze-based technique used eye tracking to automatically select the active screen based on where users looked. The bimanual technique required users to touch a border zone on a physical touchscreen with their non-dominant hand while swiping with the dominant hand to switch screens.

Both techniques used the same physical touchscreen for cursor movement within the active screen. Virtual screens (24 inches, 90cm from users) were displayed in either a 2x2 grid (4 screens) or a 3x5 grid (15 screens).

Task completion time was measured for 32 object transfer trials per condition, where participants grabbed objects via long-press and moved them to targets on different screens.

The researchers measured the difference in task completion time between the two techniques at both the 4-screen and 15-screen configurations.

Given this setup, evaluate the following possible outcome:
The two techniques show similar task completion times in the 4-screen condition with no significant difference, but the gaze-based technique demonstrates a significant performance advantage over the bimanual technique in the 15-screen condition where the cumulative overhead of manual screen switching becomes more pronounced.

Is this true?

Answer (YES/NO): NO